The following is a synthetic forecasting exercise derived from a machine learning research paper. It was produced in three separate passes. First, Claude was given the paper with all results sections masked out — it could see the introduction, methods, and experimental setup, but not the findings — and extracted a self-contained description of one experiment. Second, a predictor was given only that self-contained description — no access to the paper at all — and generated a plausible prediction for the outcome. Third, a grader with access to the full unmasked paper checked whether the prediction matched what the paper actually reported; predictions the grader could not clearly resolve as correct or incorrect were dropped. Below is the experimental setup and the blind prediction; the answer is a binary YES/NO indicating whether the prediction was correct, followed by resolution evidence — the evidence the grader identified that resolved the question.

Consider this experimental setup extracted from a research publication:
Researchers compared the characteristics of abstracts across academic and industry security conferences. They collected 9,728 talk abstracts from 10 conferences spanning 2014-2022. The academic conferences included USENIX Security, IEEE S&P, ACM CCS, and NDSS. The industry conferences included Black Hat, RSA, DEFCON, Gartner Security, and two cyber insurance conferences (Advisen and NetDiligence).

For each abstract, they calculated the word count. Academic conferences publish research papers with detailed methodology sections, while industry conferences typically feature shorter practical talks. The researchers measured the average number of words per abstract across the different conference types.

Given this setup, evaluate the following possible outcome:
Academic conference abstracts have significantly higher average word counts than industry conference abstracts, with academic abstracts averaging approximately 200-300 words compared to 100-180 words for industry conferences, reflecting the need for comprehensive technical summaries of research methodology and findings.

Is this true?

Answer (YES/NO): NO